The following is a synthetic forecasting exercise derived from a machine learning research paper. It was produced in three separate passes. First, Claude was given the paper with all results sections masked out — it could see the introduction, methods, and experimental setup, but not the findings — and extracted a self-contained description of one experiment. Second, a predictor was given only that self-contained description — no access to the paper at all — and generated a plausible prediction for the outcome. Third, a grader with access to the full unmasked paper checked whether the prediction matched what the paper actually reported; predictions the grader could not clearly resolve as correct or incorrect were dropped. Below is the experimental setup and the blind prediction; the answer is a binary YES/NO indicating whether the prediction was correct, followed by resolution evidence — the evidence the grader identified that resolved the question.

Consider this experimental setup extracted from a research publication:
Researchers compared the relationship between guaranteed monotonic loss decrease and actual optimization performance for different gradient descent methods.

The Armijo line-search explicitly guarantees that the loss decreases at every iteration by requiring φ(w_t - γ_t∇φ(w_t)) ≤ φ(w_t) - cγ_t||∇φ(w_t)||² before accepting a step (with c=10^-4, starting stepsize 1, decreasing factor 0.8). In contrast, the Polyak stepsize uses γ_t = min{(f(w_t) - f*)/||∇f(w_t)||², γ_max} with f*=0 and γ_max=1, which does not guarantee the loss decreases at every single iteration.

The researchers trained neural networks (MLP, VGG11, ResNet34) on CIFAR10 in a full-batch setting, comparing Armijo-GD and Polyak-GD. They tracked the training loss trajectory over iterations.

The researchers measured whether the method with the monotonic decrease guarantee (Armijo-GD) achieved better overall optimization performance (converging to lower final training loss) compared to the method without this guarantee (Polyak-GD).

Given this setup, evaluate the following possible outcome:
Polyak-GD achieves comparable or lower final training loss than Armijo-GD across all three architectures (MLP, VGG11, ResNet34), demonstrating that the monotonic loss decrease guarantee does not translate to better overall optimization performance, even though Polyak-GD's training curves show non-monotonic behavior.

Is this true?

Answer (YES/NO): YES